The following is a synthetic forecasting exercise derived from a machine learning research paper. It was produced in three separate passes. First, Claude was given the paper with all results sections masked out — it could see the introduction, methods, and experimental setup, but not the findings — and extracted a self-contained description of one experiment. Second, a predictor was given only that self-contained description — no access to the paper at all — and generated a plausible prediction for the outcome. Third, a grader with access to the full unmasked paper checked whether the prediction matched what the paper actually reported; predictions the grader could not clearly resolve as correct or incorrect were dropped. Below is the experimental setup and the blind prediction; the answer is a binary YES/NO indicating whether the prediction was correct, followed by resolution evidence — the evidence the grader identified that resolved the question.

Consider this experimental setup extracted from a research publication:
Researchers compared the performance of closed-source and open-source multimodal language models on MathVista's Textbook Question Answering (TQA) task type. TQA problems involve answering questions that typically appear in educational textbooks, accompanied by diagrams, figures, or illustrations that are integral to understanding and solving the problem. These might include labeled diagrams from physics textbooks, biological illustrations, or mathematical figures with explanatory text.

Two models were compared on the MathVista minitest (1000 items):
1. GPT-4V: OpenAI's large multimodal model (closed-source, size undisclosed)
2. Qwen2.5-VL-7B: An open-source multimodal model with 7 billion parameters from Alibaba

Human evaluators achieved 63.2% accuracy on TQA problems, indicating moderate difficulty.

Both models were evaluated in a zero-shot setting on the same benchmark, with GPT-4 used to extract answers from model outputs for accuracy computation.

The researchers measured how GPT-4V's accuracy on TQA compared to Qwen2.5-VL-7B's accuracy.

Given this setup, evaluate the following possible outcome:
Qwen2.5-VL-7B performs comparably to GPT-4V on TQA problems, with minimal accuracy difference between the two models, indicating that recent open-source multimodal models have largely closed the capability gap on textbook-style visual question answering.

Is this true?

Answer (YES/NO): YES